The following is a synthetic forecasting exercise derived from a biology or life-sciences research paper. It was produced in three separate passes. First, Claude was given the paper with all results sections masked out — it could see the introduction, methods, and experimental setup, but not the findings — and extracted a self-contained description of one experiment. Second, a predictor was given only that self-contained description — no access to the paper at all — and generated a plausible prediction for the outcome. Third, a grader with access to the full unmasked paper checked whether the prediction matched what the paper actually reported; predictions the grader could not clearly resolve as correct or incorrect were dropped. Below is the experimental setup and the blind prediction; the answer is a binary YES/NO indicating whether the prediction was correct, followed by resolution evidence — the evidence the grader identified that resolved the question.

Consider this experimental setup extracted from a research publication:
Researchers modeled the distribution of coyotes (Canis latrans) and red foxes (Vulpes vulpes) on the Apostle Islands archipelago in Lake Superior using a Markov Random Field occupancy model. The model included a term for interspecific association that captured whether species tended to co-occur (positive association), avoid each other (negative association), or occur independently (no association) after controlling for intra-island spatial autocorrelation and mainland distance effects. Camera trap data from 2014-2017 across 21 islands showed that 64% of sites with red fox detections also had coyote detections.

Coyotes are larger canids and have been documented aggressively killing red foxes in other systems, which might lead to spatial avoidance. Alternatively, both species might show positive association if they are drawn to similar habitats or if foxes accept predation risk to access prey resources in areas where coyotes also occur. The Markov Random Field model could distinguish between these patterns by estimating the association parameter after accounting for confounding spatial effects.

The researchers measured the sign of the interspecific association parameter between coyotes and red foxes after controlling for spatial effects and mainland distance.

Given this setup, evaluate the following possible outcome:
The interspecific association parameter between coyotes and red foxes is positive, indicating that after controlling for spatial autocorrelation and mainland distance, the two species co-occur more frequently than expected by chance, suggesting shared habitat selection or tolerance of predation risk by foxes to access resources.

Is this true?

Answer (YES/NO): YES